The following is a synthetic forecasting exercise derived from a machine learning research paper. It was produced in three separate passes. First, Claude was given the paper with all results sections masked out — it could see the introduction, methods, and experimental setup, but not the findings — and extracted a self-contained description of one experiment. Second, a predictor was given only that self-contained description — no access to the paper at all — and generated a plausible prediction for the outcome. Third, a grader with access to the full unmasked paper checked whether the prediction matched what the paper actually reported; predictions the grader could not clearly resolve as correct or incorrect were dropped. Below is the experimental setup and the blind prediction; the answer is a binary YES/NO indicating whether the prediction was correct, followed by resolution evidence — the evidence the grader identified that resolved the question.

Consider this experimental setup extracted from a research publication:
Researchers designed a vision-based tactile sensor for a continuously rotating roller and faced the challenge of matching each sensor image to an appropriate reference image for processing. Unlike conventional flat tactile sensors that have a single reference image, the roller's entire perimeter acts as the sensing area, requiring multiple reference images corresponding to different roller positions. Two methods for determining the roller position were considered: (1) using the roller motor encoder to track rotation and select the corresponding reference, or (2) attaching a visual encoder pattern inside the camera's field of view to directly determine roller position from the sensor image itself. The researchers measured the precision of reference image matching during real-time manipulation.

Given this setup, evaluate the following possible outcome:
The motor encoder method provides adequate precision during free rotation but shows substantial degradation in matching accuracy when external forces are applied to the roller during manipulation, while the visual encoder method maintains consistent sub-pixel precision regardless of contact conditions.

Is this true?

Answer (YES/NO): NO